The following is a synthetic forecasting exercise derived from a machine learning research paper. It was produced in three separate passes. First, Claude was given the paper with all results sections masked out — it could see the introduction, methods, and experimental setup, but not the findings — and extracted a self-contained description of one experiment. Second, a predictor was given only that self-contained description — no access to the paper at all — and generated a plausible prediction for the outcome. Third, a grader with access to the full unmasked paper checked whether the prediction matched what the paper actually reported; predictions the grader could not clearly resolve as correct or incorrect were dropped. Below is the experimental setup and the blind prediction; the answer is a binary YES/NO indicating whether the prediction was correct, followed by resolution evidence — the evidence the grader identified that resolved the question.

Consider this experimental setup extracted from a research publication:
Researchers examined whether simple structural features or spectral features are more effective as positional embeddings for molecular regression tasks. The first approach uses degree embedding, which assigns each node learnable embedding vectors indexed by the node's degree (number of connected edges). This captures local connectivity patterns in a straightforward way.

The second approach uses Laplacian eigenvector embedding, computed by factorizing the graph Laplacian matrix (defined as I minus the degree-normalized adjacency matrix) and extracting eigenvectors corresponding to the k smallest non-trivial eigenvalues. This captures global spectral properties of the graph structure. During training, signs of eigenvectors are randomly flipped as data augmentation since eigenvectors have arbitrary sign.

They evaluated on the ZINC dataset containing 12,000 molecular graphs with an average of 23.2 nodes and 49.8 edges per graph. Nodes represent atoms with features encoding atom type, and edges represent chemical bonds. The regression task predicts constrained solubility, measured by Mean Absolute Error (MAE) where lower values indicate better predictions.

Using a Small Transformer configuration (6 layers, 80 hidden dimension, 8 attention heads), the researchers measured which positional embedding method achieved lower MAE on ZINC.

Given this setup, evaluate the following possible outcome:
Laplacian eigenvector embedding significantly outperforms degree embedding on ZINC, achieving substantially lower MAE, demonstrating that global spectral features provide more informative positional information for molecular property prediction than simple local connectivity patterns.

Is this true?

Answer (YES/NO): NO